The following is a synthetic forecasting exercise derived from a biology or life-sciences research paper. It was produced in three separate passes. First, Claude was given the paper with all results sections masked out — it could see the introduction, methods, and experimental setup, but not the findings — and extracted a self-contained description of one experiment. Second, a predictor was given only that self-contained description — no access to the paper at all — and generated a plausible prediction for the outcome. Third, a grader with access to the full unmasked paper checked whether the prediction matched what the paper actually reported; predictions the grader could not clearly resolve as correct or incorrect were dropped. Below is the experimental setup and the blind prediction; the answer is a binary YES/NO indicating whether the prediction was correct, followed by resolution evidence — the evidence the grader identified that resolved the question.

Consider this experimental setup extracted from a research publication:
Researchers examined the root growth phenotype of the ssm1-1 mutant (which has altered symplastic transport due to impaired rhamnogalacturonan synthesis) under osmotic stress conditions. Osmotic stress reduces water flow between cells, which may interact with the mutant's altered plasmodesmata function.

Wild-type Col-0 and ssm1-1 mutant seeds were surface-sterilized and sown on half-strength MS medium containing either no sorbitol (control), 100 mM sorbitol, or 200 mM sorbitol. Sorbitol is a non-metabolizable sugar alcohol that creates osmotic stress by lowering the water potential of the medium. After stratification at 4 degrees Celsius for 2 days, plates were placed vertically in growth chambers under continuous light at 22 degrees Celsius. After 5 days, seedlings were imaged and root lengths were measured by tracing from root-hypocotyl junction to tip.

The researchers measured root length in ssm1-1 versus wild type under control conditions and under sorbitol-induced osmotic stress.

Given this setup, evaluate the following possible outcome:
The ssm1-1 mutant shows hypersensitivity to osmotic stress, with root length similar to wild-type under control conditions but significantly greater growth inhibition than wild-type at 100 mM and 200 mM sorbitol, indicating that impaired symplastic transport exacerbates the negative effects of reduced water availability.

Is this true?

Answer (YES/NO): NO